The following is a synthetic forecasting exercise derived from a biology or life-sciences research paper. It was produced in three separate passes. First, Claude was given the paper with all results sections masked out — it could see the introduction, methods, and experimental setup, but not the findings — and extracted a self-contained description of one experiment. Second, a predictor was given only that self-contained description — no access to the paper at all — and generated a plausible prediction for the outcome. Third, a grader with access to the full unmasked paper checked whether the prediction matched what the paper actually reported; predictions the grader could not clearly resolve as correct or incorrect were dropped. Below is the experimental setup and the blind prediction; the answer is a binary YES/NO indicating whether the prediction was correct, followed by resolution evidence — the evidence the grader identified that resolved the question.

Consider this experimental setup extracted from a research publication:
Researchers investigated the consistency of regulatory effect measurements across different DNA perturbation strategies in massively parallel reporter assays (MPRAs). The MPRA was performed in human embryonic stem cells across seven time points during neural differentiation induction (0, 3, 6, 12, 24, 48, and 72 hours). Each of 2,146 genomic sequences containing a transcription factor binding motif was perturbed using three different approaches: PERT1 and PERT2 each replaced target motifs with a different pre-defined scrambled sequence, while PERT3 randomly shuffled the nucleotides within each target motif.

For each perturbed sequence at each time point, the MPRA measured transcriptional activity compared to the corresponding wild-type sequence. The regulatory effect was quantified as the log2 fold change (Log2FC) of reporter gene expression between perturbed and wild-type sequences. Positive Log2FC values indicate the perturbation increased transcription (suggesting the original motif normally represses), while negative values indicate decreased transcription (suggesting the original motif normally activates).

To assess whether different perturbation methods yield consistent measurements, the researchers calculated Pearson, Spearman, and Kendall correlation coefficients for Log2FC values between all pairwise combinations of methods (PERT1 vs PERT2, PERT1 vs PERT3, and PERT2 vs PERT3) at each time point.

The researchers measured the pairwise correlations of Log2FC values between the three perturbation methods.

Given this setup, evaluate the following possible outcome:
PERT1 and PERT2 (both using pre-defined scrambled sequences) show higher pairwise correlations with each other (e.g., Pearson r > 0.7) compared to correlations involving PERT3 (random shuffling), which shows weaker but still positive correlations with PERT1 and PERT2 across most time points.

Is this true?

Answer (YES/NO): NO